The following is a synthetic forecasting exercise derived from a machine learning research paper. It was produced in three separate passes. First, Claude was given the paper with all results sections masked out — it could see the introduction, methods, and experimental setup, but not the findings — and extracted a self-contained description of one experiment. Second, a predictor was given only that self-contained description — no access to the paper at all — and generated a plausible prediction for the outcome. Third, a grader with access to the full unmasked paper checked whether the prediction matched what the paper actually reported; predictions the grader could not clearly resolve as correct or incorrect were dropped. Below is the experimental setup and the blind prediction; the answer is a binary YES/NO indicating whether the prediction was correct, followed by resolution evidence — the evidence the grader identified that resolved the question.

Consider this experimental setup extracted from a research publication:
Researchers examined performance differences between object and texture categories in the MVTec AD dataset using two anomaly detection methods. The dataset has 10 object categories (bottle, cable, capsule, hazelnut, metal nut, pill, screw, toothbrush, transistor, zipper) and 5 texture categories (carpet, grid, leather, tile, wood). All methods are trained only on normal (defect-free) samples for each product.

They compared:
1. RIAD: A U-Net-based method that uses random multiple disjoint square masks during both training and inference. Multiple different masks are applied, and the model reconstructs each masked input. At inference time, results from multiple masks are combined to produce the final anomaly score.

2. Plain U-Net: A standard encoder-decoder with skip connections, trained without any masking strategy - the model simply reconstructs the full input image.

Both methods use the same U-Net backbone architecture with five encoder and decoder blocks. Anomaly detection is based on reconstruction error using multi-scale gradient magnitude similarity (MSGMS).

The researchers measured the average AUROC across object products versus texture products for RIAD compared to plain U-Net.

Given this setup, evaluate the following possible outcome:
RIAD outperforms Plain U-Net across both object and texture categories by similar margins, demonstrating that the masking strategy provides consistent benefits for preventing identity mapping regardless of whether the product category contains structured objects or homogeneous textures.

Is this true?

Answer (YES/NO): NO